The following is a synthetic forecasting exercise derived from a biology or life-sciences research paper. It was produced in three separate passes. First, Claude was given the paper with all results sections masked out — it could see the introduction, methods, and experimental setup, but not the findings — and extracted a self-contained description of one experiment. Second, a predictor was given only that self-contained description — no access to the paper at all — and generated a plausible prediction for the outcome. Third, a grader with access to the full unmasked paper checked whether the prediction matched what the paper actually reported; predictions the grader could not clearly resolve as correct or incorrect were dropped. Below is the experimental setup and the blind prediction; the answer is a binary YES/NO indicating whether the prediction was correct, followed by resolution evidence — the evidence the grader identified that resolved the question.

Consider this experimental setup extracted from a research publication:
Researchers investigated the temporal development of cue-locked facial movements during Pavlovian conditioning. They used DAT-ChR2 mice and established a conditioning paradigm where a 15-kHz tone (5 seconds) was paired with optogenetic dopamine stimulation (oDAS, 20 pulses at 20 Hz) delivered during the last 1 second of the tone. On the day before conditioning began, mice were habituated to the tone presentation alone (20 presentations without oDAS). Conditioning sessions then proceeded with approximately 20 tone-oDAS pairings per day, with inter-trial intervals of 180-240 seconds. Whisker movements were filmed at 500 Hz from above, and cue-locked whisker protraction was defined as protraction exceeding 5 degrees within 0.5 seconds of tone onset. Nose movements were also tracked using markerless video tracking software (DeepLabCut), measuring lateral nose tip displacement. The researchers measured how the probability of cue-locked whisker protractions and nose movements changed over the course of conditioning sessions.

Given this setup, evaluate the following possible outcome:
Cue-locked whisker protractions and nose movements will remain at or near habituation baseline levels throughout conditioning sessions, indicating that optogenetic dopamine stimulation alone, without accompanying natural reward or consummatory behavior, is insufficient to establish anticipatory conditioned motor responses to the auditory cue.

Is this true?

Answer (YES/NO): NO